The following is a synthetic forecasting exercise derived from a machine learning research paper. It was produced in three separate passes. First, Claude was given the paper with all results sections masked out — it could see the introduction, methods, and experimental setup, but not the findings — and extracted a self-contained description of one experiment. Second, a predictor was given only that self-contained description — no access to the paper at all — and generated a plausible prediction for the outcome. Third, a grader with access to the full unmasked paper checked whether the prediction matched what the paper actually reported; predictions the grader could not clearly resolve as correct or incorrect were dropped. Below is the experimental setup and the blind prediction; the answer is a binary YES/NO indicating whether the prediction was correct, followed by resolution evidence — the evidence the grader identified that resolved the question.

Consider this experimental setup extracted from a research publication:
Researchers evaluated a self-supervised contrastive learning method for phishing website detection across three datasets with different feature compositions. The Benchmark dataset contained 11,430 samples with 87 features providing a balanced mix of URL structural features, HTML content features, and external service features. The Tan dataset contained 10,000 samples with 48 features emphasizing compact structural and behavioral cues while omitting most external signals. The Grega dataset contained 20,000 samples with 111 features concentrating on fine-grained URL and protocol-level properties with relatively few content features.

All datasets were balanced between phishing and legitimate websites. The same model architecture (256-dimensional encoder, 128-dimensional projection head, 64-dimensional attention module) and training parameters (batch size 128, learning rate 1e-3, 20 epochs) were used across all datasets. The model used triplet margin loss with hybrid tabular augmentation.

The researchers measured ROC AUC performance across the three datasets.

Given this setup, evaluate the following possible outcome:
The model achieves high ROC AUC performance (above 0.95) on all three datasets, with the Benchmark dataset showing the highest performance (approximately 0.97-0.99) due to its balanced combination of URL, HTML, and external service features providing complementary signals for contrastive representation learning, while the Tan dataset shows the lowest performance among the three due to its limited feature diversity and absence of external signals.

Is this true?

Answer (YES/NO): NO